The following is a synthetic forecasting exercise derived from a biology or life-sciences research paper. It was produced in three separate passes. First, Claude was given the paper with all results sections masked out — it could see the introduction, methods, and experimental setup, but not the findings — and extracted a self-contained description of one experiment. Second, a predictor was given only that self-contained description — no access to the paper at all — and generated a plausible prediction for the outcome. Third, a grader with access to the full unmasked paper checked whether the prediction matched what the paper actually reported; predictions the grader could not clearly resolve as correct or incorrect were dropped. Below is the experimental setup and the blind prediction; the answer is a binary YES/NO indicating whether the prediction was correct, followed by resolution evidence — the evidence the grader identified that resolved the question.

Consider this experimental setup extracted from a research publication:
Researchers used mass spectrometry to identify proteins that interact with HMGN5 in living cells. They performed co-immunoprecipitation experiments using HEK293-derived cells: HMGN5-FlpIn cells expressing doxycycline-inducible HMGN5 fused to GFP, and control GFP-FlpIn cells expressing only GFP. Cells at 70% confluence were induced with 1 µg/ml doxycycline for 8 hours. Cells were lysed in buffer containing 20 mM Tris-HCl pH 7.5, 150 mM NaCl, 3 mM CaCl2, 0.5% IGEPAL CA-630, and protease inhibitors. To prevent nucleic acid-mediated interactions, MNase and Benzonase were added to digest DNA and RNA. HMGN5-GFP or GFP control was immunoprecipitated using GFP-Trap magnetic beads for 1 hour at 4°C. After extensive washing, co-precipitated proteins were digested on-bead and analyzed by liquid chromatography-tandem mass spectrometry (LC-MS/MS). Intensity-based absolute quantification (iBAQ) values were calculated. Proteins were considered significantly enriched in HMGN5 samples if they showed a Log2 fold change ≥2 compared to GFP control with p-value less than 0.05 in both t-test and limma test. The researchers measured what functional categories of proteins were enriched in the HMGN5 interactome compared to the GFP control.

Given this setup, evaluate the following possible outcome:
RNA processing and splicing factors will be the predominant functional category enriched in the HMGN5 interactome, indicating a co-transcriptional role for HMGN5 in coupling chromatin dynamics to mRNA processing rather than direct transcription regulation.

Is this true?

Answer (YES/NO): NO